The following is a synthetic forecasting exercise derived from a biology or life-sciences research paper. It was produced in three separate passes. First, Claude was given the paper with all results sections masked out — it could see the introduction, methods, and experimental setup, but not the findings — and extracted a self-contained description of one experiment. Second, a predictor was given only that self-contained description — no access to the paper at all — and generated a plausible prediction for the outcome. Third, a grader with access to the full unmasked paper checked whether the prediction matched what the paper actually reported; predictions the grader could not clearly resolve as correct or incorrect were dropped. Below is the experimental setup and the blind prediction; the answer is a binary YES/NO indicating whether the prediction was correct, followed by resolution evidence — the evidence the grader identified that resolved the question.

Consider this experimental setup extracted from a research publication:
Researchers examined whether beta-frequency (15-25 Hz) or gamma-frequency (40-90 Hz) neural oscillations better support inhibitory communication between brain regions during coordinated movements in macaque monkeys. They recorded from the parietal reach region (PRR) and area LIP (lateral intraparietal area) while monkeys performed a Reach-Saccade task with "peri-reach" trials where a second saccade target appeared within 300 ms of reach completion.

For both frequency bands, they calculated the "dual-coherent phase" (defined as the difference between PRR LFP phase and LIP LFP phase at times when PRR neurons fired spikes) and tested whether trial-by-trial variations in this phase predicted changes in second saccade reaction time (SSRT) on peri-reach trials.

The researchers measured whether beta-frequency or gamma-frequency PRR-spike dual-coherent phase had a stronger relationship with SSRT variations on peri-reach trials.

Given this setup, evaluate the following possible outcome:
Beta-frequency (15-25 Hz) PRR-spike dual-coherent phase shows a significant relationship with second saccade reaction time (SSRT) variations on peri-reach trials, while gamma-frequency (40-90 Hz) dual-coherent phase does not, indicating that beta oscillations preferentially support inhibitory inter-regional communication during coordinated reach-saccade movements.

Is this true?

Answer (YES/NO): NO